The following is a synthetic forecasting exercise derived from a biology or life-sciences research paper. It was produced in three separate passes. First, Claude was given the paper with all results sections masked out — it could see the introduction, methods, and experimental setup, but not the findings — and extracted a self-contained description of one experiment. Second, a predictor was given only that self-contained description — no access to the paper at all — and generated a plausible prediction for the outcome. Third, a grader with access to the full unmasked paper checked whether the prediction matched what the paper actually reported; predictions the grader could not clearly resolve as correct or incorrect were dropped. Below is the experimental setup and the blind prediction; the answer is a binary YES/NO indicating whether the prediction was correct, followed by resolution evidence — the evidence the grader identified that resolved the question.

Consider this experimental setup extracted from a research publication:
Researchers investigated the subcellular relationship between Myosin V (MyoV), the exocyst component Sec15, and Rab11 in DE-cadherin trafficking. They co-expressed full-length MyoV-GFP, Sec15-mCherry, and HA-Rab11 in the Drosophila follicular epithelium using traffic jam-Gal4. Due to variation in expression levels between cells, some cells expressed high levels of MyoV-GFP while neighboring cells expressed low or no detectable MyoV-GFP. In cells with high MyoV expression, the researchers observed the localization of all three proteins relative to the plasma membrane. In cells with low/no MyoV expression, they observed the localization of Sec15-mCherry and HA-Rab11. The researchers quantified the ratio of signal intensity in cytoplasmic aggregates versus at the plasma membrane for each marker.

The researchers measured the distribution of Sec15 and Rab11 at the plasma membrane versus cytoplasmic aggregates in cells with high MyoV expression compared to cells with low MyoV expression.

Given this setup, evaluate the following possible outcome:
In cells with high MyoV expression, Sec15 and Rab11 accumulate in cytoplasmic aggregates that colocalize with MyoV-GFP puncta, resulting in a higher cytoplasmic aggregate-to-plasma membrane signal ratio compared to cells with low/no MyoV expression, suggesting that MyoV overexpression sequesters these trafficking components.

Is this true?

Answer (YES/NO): NO